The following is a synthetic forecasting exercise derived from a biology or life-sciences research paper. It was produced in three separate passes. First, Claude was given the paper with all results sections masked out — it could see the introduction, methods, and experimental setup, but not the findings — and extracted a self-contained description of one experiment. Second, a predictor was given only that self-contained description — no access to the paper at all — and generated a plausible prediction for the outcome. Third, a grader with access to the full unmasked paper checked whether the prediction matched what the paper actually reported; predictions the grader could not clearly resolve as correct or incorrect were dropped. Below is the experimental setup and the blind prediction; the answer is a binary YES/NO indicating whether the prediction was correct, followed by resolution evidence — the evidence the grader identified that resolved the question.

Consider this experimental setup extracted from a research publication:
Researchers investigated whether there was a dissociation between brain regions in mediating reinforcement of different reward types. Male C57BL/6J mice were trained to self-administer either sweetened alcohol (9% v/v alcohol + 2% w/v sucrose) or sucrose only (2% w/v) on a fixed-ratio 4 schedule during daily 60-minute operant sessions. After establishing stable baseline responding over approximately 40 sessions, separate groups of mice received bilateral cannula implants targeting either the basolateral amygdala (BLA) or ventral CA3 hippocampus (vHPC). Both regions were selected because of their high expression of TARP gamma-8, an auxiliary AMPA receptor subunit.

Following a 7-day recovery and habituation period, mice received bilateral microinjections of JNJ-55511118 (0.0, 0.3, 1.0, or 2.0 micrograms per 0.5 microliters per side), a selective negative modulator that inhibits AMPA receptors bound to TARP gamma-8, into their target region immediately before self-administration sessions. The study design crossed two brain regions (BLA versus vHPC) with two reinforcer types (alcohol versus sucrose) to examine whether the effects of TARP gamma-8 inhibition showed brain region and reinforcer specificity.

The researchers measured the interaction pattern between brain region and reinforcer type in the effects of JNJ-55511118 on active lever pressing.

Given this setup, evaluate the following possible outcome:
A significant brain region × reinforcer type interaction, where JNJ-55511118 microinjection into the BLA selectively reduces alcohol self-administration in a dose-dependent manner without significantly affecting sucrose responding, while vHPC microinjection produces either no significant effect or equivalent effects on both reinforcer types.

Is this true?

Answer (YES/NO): NO